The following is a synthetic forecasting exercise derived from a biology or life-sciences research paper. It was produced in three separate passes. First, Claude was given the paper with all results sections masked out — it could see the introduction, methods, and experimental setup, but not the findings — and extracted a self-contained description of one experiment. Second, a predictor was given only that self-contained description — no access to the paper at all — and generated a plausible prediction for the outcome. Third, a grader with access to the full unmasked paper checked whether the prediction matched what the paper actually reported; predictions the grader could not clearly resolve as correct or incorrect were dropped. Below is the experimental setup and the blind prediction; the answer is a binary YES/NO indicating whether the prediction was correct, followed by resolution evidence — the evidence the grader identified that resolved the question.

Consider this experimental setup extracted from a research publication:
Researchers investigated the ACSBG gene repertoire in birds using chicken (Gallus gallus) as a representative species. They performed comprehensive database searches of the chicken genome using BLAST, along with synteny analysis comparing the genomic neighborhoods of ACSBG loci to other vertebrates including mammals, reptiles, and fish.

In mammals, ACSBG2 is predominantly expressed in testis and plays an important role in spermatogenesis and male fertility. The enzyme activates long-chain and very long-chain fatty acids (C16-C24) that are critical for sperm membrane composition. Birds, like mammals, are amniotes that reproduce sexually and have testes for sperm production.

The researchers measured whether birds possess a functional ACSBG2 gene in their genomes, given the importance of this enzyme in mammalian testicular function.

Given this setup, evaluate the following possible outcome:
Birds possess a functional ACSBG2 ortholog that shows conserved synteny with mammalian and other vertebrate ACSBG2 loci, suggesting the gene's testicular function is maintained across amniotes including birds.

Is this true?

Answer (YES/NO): YES